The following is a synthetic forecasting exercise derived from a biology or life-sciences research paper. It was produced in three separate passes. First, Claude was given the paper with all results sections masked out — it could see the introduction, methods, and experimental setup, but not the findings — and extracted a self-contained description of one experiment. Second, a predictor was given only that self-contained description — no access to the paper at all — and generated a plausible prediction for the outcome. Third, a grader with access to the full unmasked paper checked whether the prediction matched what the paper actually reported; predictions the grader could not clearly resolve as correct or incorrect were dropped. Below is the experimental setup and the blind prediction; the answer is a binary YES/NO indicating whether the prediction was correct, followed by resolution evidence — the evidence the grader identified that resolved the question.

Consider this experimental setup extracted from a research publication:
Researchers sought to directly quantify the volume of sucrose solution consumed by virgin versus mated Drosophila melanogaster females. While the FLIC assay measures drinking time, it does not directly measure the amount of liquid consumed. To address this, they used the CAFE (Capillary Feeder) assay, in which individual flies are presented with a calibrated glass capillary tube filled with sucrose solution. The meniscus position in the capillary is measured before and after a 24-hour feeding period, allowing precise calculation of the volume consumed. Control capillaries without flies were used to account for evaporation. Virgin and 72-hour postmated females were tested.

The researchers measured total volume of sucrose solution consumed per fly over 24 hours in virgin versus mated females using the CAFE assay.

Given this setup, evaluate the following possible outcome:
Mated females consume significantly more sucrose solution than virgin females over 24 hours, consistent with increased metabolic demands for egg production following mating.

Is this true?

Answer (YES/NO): NO